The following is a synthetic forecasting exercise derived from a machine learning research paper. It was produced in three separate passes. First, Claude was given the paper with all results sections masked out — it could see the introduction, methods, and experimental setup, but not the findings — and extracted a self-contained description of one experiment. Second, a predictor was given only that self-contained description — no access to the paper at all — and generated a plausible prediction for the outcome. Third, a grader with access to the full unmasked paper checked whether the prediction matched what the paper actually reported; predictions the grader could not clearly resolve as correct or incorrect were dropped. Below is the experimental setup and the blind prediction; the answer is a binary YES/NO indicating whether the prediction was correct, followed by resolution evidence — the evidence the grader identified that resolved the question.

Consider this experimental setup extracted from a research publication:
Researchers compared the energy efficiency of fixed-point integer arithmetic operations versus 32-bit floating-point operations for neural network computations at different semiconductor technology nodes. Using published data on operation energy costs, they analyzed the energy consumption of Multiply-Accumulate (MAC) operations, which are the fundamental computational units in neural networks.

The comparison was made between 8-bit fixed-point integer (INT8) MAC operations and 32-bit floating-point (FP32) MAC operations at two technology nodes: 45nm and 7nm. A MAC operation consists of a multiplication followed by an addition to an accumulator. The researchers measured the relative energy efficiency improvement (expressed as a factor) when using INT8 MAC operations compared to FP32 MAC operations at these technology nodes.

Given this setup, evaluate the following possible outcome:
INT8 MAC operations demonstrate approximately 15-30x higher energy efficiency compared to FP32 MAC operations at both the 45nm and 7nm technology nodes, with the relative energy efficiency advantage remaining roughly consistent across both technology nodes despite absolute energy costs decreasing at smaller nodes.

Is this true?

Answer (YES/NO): NO